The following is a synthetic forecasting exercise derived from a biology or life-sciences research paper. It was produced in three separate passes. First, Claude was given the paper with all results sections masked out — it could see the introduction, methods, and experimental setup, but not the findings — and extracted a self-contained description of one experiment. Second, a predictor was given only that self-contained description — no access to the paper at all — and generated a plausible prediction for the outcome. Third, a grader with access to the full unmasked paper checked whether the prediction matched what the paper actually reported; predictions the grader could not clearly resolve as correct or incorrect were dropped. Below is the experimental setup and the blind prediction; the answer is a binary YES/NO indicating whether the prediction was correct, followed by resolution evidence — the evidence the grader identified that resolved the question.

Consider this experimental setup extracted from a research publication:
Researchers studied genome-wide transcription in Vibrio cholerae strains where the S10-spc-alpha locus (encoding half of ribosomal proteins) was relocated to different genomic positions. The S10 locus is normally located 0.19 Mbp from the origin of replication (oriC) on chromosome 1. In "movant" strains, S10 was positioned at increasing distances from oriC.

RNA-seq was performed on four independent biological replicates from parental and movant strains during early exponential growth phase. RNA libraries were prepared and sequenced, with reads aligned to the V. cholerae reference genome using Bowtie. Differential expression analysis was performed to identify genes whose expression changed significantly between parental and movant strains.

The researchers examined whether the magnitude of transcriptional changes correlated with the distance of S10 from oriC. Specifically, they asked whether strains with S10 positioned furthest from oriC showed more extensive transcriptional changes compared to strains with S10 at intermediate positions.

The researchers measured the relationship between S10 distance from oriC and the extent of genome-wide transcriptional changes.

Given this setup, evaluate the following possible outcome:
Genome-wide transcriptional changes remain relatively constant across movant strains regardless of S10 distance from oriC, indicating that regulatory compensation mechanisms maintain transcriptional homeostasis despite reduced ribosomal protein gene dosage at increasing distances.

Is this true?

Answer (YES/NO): NO